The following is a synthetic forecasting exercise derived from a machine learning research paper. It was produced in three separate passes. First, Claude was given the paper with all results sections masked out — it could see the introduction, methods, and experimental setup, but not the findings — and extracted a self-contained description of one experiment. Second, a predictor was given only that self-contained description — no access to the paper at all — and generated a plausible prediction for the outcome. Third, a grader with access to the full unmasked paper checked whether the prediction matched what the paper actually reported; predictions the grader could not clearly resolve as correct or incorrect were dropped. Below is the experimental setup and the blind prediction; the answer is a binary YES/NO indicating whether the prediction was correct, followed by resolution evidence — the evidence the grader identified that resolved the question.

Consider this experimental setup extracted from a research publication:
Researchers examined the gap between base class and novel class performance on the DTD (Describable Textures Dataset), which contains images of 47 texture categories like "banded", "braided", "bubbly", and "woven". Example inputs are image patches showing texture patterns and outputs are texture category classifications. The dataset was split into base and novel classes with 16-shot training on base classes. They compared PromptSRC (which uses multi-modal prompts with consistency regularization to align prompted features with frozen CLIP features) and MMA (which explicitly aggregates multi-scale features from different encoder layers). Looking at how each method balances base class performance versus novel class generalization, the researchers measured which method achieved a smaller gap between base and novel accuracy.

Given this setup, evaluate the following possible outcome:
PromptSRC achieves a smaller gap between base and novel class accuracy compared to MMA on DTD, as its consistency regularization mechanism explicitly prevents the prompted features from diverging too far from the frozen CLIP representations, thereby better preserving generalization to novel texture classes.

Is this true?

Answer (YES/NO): NO